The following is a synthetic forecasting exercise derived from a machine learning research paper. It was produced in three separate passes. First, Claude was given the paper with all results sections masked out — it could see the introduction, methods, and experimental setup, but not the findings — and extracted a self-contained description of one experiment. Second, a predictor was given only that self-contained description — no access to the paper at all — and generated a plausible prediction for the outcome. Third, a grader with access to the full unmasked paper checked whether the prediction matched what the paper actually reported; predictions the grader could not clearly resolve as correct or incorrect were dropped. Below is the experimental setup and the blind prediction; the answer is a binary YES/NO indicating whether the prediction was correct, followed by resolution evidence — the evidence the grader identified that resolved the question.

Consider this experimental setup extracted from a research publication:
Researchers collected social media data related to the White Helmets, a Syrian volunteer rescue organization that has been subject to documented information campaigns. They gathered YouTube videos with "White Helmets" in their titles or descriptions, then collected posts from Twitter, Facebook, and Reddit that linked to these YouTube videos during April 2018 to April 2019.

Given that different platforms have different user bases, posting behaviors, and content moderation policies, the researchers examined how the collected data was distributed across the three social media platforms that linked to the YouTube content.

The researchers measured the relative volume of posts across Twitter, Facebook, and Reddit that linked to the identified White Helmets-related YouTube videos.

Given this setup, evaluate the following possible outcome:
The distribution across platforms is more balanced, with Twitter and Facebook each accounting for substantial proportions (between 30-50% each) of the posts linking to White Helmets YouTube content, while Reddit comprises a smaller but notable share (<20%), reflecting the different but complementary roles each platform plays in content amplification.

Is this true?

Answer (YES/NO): NO